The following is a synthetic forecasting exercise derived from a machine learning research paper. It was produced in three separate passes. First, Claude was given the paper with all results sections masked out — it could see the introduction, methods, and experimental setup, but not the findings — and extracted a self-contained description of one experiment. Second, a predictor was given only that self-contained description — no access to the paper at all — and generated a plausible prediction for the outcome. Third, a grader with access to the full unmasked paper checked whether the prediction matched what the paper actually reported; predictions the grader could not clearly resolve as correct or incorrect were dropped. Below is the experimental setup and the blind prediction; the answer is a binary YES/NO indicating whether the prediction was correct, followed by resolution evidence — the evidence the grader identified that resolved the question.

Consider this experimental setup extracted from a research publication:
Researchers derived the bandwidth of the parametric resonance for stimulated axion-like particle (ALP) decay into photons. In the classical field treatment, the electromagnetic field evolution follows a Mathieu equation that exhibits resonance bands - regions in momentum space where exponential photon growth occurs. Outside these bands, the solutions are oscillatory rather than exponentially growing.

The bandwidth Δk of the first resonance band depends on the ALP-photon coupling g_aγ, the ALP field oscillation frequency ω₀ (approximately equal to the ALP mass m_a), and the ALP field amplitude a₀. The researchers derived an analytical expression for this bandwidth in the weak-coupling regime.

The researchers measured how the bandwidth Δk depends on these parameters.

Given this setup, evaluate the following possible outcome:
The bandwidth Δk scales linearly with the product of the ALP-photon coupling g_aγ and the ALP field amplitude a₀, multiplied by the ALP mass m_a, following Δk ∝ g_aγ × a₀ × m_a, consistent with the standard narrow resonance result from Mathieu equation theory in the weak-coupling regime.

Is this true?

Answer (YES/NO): YES